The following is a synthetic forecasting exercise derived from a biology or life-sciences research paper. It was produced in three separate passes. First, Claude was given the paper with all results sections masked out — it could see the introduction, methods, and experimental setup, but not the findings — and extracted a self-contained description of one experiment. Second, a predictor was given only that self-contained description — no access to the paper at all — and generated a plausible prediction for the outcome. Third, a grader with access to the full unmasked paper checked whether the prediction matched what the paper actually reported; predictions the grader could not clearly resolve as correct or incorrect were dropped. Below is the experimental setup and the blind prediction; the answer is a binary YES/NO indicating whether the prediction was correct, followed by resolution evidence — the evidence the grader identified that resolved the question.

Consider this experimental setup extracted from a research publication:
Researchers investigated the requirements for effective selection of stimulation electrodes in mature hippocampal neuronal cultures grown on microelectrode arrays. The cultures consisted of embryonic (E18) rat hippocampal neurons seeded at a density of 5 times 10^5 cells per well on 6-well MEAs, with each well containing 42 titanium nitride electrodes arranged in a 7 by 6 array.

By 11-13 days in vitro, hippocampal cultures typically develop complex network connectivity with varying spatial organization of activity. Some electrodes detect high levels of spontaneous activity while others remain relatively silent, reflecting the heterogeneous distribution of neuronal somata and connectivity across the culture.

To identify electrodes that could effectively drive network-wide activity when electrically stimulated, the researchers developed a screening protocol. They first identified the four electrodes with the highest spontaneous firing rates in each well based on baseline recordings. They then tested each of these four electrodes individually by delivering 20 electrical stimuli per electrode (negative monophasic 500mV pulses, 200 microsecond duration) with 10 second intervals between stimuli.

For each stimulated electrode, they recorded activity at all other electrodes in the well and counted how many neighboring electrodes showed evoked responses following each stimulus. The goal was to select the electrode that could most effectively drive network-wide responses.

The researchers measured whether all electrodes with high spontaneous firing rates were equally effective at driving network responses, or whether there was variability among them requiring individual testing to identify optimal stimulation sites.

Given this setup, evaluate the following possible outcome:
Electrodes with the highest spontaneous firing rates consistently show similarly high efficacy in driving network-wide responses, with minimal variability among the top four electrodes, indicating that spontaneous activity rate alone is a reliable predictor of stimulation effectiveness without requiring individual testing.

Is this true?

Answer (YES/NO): NO